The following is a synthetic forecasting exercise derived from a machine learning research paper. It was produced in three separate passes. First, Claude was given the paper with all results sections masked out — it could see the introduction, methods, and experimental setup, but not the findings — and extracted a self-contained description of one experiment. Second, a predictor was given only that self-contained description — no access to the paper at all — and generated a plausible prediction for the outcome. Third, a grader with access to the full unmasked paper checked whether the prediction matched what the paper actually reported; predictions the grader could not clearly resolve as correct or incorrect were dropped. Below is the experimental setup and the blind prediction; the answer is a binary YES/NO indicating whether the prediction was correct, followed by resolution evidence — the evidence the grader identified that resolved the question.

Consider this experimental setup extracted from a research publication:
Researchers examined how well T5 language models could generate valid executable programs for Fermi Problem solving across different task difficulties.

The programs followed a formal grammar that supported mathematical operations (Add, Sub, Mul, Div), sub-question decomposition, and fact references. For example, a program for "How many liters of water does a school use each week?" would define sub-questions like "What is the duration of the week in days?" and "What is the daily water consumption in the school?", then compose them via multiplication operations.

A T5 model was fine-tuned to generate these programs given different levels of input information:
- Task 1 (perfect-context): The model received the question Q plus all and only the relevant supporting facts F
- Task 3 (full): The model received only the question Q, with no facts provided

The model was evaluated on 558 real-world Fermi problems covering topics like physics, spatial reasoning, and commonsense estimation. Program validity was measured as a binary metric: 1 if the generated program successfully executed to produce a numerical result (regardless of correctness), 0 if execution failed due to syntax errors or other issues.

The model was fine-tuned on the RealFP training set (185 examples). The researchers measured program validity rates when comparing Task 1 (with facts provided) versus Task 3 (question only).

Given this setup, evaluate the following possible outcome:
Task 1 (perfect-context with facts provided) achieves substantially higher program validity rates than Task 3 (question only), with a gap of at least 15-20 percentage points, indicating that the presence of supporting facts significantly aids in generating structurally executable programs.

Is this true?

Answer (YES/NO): NO